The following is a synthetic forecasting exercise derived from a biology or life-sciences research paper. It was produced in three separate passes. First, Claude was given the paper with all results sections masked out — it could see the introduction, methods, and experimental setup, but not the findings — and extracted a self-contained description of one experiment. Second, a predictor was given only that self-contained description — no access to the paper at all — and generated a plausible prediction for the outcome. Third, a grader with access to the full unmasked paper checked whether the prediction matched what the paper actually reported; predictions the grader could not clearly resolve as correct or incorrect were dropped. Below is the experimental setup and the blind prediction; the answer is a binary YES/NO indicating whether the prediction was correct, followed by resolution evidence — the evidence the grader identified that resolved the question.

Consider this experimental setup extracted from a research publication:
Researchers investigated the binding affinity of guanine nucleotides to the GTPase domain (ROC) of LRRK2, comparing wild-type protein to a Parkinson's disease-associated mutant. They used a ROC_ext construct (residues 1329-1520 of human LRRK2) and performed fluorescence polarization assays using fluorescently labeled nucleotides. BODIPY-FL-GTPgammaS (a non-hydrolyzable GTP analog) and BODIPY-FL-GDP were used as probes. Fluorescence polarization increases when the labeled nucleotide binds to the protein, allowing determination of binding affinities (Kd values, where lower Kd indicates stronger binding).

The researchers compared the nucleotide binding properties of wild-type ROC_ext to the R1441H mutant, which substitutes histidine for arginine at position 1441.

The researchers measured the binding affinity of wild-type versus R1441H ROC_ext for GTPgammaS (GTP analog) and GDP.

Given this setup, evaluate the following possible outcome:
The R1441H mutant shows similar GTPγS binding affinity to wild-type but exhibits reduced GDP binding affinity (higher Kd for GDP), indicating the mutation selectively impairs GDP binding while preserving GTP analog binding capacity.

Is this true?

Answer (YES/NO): NO